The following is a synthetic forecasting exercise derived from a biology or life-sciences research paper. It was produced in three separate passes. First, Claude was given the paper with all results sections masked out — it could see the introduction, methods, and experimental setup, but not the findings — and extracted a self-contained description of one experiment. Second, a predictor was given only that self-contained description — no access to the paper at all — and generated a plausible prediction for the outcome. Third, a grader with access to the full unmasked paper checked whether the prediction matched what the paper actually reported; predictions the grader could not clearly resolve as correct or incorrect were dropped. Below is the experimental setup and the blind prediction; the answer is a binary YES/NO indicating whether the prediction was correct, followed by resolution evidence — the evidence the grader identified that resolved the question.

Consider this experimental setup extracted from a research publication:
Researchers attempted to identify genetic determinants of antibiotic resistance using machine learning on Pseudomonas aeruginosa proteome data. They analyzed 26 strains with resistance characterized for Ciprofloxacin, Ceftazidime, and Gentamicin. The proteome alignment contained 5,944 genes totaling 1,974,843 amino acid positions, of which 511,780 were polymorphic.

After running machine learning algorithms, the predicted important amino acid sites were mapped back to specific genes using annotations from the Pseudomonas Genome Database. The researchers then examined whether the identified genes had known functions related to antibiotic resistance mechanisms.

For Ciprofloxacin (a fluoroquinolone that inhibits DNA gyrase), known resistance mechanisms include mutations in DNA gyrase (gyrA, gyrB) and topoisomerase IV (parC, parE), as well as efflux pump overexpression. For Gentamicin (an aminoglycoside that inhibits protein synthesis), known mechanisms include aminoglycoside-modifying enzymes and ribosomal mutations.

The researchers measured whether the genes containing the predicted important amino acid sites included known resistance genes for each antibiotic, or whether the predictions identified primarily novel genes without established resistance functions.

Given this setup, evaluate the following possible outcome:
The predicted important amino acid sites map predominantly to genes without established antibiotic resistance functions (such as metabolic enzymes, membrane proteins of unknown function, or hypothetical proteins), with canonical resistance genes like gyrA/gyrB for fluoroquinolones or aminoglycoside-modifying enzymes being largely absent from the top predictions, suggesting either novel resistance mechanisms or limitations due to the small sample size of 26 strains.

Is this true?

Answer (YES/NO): YES